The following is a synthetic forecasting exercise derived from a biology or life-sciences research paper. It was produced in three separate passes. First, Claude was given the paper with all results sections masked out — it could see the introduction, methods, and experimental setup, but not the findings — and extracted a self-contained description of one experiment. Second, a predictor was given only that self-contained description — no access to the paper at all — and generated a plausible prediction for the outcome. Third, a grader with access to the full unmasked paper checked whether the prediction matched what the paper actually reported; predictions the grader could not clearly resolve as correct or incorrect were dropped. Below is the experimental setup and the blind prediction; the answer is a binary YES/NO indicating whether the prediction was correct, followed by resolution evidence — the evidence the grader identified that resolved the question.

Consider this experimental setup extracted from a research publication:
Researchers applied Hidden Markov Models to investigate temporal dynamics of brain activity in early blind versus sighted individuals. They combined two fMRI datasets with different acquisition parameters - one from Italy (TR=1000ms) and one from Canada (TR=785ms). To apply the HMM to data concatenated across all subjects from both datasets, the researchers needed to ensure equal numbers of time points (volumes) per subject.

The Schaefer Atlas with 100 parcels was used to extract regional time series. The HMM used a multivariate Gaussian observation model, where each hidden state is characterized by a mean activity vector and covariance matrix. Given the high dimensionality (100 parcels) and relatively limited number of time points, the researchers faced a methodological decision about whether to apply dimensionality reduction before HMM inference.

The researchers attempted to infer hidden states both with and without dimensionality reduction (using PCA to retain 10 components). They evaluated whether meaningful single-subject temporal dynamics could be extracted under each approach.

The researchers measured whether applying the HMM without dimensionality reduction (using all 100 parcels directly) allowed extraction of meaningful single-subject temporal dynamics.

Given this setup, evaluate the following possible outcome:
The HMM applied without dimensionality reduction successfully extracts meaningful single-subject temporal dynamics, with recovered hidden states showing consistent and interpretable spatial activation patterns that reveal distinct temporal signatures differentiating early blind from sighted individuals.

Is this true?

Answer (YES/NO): NO